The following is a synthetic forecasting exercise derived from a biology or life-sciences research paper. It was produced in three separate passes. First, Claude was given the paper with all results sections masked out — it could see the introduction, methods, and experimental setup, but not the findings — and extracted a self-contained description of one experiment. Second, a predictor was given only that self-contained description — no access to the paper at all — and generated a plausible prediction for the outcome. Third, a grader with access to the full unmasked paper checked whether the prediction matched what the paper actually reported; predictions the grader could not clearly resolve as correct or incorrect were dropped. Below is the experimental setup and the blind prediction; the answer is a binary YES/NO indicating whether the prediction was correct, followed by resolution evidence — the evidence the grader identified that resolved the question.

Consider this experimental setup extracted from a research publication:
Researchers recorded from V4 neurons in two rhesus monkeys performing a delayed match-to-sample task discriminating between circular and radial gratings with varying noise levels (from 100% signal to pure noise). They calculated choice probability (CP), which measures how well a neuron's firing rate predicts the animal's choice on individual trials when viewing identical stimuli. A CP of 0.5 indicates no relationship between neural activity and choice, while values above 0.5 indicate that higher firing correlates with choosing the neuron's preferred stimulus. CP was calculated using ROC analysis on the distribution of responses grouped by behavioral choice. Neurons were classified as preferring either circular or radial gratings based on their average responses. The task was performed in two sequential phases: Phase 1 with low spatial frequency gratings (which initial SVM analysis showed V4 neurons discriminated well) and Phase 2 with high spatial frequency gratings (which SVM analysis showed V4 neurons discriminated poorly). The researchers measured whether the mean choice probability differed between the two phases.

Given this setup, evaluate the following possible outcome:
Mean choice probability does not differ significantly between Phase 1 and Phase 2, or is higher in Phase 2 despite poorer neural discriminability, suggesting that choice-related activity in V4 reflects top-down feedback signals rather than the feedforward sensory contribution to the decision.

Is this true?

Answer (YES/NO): YES